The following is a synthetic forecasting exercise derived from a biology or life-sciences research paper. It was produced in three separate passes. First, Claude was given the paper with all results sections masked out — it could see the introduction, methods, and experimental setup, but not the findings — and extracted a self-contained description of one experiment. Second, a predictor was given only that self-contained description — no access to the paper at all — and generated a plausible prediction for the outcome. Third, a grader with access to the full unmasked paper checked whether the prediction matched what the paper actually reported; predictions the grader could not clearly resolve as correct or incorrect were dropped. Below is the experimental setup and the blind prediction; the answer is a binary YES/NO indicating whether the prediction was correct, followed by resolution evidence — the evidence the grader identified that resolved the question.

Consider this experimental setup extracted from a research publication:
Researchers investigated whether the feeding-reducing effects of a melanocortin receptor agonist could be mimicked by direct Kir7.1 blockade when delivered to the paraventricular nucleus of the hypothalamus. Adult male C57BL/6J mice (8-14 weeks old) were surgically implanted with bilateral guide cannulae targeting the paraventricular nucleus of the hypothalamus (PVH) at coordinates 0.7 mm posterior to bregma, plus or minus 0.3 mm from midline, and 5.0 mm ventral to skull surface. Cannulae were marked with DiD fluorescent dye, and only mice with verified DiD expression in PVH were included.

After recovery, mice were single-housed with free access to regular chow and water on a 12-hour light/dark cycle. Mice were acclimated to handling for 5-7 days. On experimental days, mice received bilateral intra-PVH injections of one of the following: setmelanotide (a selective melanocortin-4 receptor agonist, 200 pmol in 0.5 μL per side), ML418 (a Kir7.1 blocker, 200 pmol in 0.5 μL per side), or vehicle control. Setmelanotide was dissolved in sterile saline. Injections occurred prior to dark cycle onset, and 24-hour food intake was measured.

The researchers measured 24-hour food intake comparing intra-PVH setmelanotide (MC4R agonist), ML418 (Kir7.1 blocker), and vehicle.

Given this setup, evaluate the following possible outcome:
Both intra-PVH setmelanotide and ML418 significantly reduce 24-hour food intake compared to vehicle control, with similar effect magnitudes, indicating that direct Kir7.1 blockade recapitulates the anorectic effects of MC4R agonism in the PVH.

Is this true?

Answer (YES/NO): NO